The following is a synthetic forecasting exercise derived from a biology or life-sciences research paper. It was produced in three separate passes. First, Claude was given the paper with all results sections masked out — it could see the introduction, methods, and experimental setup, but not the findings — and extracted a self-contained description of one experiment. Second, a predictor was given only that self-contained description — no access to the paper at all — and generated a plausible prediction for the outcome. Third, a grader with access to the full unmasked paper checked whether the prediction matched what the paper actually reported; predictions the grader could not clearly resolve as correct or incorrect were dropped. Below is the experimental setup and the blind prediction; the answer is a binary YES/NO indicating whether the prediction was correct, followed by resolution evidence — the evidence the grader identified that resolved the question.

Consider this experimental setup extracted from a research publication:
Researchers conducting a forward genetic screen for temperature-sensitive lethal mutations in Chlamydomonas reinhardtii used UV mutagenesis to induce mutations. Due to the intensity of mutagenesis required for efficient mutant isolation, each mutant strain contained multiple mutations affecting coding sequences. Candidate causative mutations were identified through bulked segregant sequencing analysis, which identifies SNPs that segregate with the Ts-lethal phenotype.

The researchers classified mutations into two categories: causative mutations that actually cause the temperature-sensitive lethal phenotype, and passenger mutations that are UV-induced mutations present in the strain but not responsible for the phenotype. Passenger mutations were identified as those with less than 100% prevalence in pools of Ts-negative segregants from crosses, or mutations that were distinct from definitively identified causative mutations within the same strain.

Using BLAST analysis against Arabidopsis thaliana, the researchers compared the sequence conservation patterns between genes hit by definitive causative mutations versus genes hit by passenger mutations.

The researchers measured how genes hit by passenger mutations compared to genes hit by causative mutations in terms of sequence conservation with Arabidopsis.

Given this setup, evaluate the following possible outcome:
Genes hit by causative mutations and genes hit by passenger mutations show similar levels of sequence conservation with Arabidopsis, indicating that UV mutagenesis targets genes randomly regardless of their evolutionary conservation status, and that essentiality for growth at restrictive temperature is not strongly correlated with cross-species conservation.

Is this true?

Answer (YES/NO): NO